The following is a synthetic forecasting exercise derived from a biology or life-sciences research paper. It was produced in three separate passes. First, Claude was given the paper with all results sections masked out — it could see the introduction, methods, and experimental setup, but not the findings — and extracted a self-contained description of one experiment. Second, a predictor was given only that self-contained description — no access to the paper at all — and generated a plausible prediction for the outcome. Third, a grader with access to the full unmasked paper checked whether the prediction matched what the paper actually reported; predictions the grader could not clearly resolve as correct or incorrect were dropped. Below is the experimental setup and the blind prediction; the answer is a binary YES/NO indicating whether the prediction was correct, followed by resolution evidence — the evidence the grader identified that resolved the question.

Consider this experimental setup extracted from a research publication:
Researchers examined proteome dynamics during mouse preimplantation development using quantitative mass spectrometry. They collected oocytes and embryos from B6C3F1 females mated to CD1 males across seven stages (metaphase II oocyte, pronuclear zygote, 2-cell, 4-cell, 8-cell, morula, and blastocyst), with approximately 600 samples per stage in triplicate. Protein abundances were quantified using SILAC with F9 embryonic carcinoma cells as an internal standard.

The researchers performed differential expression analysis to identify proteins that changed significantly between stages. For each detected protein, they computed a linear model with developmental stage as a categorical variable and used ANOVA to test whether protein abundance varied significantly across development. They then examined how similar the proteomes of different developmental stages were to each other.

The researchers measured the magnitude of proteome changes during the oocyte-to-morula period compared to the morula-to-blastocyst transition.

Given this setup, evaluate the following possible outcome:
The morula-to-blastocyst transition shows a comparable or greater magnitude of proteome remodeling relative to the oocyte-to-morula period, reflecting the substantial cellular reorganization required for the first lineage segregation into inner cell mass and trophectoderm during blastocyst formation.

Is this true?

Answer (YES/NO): YES